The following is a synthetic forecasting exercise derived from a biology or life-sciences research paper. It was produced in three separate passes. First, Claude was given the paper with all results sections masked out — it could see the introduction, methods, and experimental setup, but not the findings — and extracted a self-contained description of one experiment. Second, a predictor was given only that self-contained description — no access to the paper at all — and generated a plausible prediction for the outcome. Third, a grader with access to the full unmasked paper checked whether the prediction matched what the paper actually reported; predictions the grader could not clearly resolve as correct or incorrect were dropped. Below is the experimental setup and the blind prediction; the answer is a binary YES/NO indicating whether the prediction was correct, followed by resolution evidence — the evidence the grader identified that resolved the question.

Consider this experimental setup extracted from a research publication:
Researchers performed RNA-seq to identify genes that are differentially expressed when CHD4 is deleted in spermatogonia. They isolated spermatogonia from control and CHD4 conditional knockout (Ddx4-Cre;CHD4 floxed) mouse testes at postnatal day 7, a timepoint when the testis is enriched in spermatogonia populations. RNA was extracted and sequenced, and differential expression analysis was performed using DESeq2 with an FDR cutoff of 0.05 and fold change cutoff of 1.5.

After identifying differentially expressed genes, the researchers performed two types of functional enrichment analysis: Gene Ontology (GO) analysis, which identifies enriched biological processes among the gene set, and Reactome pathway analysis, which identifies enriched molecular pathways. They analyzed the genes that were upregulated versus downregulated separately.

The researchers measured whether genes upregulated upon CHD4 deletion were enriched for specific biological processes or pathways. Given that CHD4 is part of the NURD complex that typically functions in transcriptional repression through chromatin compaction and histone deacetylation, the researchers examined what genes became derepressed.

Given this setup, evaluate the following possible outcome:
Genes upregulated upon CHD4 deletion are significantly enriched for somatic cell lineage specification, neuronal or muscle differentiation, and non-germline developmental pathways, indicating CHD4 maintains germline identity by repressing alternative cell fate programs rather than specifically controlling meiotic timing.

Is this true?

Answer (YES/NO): NO